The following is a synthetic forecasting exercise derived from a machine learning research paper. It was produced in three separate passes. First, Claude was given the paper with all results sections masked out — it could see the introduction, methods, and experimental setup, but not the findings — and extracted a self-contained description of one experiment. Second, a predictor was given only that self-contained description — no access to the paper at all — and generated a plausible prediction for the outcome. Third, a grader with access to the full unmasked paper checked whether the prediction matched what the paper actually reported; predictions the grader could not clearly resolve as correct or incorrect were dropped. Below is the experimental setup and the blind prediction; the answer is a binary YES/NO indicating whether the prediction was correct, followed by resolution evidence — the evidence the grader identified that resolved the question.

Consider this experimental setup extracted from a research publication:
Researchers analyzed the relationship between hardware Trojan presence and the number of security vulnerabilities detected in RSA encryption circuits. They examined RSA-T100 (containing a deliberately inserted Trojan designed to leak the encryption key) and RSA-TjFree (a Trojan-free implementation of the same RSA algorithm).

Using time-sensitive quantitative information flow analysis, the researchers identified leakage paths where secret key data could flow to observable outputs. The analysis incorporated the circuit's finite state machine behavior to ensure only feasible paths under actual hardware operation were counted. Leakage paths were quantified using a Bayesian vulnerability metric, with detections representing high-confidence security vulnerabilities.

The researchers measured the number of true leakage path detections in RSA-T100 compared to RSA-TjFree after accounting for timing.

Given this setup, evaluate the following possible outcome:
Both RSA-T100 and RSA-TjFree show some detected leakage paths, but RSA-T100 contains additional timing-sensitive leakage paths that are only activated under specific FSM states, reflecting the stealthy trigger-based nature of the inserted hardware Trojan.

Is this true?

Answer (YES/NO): NO